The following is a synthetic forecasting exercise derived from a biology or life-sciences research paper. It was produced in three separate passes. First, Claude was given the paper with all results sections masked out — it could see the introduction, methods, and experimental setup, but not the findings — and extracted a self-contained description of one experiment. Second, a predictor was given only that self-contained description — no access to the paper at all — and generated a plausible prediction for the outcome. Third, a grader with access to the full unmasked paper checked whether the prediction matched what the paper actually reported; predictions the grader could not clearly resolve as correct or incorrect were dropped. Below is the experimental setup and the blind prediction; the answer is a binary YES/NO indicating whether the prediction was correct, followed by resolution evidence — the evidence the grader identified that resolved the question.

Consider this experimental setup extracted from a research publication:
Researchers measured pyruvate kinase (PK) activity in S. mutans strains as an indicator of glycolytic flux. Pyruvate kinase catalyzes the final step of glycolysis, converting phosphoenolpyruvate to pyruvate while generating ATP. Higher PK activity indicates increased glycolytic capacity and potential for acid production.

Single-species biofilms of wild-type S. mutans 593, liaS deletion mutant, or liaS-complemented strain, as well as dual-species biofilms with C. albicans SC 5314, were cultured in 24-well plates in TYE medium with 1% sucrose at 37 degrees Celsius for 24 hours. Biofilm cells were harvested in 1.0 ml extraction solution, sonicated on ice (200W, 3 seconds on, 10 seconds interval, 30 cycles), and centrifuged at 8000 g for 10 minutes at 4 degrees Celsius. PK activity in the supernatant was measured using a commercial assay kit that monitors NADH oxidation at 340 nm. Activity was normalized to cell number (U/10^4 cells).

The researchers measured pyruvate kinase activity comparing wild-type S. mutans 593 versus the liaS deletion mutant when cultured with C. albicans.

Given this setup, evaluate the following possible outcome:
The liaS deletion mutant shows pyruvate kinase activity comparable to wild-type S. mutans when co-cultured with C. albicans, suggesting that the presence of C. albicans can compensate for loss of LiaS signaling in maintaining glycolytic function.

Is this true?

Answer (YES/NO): NO